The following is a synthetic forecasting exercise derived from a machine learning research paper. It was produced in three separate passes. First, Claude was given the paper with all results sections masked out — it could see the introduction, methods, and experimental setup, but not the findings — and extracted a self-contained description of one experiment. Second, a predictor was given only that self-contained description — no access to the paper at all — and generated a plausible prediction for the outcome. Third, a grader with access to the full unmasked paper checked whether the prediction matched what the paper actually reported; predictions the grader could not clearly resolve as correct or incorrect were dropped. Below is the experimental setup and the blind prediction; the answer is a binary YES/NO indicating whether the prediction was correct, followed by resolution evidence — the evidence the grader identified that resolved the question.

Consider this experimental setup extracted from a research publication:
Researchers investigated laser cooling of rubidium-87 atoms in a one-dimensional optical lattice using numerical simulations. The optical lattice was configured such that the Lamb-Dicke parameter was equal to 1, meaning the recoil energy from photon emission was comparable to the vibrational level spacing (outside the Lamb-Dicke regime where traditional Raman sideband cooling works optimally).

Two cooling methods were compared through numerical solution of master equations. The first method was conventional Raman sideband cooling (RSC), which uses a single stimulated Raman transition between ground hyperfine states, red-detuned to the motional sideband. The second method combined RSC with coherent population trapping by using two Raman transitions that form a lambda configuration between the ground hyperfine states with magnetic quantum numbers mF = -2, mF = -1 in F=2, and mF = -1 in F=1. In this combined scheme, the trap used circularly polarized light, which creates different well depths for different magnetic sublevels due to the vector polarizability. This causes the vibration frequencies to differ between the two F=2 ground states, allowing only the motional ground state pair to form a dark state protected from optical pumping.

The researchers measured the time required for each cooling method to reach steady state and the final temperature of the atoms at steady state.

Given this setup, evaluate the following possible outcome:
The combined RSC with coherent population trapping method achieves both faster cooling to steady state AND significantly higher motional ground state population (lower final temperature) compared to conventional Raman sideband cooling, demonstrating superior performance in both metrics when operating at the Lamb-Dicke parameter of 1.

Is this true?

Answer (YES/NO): NO